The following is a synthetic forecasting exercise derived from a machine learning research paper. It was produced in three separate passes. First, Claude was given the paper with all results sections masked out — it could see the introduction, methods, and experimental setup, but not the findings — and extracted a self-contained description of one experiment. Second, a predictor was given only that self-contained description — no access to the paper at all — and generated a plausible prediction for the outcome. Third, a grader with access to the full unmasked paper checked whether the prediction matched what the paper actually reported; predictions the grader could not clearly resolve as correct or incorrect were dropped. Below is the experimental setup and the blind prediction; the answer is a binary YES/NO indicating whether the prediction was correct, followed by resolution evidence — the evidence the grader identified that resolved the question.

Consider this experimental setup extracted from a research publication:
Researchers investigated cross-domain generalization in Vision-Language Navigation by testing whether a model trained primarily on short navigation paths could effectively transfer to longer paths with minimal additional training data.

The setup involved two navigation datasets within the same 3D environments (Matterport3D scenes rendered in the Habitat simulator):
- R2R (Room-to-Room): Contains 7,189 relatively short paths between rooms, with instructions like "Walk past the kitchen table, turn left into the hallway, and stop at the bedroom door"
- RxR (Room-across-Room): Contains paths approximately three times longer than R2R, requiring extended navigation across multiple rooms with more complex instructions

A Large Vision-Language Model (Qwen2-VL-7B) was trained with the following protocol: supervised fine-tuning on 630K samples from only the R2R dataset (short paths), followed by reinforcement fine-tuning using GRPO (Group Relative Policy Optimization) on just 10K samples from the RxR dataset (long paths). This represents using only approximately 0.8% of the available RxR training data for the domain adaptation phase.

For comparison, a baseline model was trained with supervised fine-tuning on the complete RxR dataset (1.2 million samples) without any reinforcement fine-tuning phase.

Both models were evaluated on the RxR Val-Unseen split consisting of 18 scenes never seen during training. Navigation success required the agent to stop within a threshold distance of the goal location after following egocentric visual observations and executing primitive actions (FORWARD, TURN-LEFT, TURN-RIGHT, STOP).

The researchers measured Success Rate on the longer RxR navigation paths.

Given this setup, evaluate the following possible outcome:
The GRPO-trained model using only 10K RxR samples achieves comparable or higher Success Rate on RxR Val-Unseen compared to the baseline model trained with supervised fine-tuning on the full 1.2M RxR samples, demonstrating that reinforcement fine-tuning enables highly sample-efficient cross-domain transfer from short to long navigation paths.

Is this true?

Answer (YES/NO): YES